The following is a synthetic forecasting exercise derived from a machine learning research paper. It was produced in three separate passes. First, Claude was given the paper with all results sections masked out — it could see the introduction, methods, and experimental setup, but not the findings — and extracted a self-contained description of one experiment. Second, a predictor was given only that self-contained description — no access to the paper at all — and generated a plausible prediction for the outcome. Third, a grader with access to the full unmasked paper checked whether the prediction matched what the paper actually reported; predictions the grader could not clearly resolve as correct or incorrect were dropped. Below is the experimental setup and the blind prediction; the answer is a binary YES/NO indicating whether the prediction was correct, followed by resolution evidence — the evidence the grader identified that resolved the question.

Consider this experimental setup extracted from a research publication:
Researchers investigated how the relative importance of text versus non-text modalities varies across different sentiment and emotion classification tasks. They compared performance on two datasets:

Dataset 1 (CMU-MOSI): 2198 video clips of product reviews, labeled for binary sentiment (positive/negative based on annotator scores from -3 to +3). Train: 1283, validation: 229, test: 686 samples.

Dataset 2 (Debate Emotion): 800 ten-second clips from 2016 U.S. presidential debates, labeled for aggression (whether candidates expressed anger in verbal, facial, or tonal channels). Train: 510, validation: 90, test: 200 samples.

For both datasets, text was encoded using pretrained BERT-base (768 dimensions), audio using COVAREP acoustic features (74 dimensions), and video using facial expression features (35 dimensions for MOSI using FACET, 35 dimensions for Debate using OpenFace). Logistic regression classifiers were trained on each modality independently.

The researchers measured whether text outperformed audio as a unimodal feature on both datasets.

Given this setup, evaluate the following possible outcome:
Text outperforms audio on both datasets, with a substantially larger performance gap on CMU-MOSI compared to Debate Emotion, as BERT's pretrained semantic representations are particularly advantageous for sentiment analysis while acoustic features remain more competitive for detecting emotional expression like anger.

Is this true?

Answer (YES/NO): NO